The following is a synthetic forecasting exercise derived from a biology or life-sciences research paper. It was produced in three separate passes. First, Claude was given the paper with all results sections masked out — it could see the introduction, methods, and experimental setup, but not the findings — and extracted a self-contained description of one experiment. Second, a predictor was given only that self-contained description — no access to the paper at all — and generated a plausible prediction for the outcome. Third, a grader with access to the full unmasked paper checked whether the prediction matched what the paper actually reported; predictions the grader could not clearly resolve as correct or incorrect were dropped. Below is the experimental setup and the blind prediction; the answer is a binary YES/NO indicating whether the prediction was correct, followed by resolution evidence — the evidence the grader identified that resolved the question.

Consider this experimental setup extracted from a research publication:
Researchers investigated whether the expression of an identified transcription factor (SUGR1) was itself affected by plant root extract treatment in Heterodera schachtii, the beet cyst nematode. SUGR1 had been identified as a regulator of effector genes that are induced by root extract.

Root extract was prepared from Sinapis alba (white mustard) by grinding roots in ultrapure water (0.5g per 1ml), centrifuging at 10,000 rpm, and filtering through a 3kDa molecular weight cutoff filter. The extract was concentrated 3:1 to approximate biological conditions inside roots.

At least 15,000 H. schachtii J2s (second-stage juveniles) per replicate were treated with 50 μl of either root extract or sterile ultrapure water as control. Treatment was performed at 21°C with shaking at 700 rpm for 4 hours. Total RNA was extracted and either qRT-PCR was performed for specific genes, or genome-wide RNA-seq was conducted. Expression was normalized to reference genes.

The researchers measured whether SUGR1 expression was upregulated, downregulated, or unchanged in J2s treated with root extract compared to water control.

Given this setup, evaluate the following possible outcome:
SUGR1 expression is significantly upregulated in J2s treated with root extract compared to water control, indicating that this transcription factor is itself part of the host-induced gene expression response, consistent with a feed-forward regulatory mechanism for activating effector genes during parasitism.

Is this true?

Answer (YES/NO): YES